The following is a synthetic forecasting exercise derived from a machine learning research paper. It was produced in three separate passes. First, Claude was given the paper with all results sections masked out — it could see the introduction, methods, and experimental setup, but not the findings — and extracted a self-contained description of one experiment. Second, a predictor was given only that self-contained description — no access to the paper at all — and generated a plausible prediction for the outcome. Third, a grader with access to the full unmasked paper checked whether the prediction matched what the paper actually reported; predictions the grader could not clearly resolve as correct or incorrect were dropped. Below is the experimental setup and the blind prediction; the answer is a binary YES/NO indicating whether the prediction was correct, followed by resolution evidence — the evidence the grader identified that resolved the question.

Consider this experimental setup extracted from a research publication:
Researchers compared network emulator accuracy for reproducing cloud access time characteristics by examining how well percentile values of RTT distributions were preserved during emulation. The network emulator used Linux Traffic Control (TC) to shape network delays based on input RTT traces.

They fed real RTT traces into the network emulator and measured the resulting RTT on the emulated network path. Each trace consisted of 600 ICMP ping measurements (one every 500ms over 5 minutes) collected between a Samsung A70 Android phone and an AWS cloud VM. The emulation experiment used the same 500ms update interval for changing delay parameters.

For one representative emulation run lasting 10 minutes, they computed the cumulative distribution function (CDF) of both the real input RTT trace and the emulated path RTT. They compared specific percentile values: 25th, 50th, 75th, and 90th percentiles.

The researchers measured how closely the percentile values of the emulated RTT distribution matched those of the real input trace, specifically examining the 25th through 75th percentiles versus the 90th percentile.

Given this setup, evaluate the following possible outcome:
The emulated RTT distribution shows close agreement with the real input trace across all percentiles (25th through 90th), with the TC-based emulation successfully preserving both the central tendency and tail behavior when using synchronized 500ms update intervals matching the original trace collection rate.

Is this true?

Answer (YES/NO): YES